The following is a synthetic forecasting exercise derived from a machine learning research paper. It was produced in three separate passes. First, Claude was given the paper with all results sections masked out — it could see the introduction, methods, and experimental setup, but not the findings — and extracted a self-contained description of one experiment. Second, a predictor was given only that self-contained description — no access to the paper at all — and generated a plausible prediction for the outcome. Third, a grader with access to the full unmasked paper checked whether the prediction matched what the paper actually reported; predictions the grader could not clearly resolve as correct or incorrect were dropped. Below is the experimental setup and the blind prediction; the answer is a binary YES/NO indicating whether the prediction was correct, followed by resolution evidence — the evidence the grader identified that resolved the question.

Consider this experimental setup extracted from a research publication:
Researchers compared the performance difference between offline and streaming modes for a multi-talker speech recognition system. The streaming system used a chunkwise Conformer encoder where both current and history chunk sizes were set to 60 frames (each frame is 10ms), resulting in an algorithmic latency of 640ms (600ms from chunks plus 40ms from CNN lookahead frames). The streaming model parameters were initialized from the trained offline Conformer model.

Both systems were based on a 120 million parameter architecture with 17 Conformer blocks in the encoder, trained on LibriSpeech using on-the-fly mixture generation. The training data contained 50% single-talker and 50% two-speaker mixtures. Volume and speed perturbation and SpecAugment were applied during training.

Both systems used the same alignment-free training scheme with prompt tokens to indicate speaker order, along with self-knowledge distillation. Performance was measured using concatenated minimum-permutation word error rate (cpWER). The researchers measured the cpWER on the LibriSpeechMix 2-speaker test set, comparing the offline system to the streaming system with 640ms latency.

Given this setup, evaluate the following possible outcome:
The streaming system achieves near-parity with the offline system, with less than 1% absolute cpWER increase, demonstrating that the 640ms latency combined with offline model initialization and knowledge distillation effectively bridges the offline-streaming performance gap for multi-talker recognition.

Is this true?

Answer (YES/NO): NO